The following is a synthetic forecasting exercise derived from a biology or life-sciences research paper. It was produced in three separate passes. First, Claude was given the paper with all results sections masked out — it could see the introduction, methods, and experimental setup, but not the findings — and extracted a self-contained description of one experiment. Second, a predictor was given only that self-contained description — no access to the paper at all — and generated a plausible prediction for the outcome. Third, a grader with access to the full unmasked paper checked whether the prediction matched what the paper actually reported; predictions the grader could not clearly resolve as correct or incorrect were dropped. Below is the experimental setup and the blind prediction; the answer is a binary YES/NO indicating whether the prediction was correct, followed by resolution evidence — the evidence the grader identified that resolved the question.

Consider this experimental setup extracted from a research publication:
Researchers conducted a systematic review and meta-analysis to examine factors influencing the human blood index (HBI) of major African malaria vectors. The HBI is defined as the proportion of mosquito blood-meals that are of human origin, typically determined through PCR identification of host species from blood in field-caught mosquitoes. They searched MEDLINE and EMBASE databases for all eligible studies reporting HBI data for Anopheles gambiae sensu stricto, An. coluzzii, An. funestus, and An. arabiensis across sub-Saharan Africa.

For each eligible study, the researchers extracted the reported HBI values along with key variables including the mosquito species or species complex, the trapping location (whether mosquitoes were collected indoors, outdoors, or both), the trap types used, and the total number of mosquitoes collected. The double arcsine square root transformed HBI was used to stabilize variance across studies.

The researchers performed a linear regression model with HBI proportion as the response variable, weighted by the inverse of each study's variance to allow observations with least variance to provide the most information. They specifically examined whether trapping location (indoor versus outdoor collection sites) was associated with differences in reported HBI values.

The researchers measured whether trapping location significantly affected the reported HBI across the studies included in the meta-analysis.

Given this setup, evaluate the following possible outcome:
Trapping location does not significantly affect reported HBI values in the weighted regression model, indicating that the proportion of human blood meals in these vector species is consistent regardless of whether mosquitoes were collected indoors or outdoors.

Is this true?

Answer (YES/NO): NO